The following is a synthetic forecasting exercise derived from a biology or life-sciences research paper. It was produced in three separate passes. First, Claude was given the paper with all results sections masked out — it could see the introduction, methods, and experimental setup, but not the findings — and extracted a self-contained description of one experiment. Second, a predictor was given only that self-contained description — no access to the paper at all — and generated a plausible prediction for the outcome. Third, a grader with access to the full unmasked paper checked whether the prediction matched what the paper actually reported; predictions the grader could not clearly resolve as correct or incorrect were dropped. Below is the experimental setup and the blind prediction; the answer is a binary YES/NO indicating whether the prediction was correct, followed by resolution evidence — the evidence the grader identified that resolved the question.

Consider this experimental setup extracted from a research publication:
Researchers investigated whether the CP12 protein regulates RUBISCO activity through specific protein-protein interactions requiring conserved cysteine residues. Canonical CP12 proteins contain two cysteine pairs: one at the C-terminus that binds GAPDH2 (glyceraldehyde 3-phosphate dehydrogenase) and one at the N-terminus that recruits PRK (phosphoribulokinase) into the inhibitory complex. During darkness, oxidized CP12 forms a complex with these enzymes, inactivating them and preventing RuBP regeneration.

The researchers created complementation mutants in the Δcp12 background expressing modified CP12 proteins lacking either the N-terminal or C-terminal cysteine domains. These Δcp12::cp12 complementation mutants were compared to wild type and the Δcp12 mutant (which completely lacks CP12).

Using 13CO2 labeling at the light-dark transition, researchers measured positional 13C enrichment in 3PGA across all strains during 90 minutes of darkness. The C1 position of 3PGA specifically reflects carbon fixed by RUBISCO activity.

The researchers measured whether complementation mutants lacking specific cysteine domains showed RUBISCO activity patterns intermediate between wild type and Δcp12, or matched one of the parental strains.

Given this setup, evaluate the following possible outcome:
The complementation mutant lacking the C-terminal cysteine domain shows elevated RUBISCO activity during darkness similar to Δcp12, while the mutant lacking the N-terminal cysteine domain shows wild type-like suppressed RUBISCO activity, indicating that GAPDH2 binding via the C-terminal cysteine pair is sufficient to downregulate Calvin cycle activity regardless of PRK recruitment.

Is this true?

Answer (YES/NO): NO